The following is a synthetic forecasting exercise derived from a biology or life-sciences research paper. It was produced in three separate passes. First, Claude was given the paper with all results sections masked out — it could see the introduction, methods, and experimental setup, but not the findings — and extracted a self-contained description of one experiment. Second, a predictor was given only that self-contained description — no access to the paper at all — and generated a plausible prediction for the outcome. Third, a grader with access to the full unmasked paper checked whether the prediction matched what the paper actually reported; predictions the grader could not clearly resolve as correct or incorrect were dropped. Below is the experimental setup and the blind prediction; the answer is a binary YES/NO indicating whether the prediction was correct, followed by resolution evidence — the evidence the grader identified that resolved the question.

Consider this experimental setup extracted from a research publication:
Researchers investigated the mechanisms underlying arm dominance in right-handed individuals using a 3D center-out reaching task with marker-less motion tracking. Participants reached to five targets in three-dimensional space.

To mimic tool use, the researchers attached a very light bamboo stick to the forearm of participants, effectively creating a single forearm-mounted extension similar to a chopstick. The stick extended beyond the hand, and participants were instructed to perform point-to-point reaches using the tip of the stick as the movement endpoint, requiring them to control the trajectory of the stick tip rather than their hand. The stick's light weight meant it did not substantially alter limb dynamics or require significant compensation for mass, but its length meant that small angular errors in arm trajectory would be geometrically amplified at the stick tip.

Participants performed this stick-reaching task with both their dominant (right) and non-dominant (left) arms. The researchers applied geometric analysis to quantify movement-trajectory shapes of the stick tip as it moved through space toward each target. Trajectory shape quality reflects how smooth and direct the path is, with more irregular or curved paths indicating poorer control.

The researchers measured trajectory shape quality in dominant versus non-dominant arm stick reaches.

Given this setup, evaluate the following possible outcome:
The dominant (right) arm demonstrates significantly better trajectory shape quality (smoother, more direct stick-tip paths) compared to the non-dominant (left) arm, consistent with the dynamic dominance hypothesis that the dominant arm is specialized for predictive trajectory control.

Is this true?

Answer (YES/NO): NO